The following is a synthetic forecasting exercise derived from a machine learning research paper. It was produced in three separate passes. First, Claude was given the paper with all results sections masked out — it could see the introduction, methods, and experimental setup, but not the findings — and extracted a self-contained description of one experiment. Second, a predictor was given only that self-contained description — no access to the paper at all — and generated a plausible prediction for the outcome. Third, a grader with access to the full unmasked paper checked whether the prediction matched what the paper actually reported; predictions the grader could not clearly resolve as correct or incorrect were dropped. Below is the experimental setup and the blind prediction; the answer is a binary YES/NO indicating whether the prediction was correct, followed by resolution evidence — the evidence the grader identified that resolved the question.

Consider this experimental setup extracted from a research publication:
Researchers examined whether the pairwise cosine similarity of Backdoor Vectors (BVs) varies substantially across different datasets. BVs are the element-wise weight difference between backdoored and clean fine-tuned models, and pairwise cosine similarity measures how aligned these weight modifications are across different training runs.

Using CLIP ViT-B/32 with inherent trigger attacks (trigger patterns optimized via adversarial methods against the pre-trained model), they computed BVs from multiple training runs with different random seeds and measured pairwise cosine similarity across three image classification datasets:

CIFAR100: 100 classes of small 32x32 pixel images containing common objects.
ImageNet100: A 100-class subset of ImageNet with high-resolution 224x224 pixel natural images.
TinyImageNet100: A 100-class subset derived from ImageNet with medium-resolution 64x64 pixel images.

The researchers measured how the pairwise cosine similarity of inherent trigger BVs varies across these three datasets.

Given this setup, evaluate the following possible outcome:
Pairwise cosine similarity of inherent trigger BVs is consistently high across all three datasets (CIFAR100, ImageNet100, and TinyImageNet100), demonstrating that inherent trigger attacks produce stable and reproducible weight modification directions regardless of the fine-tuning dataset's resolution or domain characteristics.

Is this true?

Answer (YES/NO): NO